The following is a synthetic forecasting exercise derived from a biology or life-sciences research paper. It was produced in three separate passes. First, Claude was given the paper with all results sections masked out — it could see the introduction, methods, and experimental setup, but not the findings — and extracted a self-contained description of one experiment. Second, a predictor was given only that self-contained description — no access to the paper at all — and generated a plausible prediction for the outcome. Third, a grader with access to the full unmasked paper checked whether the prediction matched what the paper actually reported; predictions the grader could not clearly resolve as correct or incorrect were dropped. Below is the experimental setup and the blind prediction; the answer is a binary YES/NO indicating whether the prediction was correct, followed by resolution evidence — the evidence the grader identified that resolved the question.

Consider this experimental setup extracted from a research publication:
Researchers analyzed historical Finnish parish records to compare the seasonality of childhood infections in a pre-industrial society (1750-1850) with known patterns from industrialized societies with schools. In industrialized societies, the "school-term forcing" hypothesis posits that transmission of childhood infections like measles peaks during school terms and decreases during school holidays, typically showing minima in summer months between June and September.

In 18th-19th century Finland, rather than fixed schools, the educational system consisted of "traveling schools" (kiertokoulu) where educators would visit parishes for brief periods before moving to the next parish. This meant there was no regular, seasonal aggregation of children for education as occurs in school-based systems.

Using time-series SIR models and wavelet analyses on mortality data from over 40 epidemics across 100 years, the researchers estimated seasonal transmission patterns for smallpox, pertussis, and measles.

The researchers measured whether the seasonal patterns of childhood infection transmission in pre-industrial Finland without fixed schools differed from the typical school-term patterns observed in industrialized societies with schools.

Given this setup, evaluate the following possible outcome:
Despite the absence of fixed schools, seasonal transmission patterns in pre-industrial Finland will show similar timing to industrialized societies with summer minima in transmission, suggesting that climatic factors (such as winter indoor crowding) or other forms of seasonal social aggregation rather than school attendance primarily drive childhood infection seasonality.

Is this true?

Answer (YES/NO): NO